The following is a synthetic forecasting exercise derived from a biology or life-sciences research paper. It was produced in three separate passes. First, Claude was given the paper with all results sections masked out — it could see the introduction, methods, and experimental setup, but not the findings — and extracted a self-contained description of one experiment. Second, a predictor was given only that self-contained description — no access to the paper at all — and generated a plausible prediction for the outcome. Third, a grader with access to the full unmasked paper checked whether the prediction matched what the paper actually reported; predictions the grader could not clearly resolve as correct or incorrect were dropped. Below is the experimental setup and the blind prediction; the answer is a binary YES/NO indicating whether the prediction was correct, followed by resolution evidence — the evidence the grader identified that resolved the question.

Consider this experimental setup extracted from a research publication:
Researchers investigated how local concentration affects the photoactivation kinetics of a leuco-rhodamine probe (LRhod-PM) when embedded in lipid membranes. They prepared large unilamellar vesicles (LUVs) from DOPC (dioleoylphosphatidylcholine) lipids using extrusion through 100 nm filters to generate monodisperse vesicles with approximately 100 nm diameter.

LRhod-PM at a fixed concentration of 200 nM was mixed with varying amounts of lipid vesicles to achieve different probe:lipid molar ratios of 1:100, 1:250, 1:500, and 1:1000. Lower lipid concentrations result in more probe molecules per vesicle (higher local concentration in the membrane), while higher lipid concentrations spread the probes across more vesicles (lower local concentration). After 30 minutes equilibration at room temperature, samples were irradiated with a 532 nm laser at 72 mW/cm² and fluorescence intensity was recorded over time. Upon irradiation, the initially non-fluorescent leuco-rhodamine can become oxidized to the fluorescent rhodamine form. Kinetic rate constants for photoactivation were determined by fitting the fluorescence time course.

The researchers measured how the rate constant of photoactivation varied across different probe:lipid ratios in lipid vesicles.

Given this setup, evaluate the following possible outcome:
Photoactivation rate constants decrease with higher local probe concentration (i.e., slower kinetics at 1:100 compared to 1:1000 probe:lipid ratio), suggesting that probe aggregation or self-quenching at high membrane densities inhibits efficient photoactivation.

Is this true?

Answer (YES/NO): NO